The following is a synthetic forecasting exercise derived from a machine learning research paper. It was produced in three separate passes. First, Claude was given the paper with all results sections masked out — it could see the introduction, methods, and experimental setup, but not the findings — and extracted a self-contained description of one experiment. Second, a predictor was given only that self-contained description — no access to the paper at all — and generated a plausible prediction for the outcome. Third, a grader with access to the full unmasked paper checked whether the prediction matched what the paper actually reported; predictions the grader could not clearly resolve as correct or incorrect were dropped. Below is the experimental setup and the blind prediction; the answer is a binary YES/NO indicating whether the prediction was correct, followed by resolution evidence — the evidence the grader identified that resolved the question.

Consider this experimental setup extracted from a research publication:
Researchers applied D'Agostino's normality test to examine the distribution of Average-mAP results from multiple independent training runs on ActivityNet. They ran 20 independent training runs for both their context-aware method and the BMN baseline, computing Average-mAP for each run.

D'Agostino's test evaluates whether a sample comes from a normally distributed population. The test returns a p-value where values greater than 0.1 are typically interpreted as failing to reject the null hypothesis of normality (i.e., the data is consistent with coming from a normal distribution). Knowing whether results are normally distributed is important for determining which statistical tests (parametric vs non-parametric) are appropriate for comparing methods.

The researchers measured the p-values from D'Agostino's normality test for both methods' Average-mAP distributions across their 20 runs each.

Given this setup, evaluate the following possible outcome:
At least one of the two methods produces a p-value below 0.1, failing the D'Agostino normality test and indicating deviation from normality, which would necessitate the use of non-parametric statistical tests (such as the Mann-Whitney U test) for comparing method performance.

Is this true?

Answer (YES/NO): NO